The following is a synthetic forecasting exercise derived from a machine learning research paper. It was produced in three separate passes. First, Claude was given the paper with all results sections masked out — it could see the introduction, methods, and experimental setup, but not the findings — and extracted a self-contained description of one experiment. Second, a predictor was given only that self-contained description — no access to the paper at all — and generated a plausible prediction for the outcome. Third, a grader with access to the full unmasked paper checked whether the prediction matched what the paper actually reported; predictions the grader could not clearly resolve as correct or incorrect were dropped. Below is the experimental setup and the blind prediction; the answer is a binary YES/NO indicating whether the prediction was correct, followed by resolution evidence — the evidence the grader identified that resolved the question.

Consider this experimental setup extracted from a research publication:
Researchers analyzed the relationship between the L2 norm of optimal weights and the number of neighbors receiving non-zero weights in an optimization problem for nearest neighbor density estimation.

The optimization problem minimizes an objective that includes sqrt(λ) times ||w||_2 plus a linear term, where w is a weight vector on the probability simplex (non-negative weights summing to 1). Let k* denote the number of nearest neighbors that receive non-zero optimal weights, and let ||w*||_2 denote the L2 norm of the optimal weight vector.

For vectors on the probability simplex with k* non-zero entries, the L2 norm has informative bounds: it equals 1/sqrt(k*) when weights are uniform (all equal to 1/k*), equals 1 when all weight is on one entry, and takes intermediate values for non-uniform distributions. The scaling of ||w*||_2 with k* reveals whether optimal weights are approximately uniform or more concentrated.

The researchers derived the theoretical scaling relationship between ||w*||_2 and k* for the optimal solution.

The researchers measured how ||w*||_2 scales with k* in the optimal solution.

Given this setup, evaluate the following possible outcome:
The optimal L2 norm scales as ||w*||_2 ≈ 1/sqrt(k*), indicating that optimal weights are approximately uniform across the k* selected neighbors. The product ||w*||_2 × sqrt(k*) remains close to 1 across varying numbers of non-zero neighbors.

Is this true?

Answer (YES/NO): YES